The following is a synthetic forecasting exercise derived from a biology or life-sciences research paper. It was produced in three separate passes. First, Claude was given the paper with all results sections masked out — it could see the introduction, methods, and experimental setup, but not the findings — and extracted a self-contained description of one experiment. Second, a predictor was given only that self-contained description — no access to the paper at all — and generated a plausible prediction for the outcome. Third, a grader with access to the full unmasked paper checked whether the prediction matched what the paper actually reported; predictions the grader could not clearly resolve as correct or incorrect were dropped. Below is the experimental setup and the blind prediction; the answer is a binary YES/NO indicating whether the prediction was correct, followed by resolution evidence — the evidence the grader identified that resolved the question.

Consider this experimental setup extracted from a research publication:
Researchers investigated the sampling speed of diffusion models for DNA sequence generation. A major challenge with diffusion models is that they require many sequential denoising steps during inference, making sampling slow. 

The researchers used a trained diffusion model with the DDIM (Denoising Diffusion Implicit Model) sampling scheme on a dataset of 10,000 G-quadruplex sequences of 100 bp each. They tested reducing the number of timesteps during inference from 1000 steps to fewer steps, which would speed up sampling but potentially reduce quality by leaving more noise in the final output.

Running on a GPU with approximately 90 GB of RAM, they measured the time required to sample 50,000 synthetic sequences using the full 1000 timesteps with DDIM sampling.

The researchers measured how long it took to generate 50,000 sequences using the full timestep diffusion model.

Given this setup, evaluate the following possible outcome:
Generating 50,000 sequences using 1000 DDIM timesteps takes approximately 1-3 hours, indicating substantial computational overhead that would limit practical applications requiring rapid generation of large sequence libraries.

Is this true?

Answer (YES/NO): NO